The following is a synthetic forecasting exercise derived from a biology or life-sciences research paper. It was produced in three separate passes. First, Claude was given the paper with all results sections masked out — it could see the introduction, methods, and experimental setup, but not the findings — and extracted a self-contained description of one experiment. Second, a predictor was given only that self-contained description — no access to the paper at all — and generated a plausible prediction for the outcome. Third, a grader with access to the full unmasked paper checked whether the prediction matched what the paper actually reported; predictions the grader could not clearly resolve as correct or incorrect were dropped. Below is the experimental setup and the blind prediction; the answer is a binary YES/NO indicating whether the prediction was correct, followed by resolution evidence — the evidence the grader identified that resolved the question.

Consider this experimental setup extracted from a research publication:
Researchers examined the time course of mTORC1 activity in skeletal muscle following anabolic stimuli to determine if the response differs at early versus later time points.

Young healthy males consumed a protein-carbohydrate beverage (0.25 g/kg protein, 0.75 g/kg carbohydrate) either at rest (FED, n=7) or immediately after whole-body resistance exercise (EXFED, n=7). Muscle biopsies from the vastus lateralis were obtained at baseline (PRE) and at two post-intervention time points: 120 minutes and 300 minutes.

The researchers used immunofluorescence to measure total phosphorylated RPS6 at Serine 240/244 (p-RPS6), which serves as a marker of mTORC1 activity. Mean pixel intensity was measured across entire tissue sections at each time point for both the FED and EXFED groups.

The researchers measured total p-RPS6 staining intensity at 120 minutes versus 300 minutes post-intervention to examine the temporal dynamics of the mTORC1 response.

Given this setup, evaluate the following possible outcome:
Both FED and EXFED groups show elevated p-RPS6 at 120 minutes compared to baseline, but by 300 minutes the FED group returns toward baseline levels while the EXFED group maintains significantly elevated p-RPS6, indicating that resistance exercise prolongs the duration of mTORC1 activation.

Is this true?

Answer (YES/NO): YES